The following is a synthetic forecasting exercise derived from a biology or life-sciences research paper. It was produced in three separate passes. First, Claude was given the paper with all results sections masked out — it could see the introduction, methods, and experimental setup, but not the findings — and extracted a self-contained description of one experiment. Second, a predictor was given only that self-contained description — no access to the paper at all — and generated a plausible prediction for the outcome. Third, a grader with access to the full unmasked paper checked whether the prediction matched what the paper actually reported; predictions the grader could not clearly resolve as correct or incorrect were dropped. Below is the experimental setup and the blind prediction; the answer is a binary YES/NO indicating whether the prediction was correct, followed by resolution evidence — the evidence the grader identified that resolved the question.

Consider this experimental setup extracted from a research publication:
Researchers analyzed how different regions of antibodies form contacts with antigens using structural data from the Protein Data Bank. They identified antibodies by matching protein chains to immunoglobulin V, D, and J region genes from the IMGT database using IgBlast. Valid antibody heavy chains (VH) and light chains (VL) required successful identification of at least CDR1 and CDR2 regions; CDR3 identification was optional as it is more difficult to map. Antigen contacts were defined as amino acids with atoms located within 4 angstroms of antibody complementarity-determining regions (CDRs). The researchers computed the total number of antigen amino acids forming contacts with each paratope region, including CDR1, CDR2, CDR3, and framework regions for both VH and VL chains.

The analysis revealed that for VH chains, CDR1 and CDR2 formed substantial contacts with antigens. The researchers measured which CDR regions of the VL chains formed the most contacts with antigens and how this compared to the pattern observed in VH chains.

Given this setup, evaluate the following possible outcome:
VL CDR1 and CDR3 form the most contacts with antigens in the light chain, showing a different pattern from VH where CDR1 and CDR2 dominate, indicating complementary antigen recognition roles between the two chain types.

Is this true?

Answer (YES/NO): YES